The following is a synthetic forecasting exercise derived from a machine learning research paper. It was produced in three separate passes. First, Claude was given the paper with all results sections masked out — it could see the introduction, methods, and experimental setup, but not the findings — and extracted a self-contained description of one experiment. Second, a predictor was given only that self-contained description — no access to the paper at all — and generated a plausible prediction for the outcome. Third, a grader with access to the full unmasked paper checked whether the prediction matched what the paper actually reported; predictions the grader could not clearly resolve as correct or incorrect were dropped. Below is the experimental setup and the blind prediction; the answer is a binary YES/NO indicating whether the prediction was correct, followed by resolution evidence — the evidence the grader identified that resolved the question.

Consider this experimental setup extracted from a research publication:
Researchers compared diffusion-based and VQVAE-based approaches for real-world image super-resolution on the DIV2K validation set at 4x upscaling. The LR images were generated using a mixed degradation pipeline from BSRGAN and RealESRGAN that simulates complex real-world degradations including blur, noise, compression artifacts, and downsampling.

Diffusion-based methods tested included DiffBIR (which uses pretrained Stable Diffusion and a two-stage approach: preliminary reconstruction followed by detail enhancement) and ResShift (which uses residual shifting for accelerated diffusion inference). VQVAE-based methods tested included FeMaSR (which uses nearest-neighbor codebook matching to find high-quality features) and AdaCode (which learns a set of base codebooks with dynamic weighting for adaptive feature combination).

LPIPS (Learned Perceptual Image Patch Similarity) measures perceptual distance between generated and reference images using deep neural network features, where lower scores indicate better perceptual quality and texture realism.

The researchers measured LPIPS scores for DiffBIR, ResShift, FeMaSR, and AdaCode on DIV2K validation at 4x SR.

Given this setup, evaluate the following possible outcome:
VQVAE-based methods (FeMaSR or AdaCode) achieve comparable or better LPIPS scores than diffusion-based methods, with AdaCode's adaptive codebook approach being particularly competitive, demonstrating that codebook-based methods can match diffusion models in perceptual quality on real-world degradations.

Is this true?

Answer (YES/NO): YES